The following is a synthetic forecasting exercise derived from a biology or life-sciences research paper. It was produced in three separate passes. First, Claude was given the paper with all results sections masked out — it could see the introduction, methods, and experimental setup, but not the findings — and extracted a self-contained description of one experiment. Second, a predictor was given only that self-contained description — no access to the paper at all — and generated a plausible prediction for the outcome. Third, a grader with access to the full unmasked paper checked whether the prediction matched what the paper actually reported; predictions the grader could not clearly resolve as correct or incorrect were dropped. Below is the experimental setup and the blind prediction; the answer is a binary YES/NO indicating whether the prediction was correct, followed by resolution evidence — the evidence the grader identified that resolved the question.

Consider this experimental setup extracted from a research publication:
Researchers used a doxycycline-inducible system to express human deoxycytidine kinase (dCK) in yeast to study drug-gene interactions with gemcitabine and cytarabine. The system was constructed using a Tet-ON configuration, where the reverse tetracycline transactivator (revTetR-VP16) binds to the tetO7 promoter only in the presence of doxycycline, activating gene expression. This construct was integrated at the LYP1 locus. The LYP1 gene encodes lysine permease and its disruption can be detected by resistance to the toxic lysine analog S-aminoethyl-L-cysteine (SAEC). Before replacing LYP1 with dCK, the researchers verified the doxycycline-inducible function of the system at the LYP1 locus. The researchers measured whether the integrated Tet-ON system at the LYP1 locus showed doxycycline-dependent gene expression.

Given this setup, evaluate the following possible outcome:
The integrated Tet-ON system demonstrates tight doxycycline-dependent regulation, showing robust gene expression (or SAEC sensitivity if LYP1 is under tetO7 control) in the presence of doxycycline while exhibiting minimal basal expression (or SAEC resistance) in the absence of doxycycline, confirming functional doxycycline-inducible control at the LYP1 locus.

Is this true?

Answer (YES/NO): YES